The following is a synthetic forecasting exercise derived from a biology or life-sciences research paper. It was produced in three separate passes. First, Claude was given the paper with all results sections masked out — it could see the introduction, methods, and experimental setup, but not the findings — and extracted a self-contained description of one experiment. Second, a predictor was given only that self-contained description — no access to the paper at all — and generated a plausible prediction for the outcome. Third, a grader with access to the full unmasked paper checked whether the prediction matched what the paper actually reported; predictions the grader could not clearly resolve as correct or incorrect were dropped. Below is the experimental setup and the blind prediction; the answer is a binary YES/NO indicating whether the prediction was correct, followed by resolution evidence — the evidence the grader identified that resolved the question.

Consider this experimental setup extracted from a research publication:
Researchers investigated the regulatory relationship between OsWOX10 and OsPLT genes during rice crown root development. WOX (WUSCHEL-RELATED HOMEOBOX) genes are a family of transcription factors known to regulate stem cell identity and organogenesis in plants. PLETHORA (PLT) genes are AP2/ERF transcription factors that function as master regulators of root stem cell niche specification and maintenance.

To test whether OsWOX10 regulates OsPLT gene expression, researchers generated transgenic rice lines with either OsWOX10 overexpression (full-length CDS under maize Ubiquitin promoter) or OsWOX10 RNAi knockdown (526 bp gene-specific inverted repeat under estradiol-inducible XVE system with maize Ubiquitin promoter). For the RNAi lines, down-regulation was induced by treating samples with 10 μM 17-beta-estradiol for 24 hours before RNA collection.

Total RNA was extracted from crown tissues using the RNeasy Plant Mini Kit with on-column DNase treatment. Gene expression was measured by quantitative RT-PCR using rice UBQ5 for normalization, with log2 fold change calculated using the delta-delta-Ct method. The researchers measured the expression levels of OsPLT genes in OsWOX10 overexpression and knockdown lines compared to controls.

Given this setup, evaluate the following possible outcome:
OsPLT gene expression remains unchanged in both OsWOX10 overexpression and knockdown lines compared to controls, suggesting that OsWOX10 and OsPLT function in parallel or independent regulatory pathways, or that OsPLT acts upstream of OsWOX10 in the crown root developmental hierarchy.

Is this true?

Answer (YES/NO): NO